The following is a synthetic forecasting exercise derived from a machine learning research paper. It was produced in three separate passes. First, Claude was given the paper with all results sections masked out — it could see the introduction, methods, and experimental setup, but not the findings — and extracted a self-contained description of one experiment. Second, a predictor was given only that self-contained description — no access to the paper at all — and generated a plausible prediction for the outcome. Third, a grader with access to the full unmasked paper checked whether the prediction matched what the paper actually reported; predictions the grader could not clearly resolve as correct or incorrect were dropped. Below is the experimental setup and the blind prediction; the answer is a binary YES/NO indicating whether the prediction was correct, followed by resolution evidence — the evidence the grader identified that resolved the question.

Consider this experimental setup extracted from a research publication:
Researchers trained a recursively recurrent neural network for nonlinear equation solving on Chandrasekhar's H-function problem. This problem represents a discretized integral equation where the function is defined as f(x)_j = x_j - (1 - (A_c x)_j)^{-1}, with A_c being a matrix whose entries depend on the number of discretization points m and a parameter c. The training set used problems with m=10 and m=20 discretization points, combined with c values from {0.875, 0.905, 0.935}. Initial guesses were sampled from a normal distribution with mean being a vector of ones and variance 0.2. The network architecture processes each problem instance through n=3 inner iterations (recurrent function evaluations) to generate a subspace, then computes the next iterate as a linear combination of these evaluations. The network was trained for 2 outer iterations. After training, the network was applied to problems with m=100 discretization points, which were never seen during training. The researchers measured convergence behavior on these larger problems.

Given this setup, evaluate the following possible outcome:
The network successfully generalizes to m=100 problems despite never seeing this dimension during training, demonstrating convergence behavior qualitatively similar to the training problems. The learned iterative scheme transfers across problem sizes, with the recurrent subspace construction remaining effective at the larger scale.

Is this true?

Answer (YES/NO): YES